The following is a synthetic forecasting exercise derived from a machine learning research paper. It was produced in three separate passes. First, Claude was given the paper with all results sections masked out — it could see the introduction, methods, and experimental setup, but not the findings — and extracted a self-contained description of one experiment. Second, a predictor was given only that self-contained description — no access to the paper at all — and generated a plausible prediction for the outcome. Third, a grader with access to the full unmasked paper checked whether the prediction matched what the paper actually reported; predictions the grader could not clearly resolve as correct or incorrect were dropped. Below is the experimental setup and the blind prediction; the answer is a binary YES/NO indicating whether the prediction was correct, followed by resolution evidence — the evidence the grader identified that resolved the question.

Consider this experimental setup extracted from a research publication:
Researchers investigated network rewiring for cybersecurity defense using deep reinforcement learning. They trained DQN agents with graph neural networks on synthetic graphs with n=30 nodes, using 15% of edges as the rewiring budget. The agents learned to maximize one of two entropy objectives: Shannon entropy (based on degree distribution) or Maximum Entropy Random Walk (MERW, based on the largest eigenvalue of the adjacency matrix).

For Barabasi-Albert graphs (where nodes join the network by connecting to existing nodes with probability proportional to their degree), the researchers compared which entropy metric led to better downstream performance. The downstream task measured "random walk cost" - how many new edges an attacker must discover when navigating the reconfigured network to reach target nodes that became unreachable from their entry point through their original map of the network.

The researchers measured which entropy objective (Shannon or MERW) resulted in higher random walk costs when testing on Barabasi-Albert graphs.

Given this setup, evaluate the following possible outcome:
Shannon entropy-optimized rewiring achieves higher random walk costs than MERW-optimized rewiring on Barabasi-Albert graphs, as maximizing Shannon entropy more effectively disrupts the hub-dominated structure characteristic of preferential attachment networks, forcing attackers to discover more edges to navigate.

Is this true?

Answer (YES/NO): YES